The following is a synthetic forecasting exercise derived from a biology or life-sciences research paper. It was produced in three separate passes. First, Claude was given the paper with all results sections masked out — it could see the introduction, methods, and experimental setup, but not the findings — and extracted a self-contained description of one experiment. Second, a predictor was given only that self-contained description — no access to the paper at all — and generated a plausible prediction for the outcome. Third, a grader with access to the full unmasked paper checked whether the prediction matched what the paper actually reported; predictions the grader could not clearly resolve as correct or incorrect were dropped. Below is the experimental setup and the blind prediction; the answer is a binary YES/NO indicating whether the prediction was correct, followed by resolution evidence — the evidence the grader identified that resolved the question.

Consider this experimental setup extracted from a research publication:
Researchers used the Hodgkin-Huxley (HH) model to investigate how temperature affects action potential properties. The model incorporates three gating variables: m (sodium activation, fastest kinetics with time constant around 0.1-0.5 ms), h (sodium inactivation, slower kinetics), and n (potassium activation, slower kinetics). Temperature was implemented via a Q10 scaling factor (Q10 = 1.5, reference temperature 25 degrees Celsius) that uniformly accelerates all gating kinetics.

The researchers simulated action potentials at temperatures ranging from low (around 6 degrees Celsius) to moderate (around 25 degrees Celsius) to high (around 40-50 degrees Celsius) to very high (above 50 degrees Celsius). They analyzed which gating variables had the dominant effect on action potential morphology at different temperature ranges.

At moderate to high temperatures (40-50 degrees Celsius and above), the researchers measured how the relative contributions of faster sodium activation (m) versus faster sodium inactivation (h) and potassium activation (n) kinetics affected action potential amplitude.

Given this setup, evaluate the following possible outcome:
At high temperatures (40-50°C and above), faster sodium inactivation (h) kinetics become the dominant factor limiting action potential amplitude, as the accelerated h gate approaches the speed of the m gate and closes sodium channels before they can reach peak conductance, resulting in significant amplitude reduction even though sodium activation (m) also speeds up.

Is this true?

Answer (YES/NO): YES